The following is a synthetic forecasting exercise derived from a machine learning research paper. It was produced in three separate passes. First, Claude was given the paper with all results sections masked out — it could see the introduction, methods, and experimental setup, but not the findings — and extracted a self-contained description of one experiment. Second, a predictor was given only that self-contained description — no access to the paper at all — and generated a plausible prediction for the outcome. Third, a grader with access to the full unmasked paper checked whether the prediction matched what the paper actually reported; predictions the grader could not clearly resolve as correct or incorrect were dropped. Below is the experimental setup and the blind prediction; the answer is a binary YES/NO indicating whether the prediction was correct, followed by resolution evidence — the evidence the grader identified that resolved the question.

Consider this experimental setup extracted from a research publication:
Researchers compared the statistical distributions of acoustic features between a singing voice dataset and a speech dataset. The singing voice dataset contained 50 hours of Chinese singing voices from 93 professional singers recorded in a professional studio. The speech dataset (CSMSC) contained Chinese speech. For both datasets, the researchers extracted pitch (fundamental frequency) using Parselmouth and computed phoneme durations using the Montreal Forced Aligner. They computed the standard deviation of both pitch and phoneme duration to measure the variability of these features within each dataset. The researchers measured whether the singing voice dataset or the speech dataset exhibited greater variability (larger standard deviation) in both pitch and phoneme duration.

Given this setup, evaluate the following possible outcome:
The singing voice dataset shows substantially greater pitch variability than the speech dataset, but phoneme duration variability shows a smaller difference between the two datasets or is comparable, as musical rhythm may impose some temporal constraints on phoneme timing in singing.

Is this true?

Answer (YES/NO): NO